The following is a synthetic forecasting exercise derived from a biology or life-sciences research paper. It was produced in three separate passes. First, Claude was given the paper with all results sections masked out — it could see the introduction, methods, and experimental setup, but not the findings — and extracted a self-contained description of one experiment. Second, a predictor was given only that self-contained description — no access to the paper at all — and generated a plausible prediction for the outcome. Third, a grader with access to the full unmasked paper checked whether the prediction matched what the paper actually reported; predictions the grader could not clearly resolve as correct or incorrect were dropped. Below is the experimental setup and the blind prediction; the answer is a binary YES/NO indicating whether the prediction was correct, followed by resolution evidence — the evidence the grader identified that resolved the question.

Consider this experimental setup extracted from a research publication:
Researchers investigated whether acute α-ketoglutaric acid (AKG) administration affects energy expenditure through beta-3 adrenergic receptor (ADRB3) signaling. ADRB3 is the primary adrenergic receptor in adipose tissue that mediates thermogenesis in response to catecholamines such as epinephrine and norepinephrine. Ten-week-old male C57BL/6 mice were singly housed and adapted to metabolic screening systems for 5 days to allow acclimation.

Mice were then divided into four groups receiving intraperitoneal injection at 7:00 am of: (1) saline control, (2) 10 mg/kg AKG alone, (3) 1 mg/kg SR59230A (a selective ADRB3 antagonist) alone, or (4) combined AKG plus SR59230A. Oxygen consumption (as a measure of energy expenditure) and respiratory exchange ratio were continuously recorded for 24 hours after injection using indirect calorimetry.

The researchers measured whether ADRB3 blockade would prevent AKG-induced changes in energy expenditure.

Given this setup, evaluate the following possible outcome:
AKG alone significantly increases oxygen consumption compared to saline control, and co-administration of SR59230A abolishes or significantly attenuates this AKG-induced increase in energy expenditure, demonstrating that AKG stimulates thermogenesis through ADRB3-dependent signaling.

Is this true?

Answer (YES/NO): YES